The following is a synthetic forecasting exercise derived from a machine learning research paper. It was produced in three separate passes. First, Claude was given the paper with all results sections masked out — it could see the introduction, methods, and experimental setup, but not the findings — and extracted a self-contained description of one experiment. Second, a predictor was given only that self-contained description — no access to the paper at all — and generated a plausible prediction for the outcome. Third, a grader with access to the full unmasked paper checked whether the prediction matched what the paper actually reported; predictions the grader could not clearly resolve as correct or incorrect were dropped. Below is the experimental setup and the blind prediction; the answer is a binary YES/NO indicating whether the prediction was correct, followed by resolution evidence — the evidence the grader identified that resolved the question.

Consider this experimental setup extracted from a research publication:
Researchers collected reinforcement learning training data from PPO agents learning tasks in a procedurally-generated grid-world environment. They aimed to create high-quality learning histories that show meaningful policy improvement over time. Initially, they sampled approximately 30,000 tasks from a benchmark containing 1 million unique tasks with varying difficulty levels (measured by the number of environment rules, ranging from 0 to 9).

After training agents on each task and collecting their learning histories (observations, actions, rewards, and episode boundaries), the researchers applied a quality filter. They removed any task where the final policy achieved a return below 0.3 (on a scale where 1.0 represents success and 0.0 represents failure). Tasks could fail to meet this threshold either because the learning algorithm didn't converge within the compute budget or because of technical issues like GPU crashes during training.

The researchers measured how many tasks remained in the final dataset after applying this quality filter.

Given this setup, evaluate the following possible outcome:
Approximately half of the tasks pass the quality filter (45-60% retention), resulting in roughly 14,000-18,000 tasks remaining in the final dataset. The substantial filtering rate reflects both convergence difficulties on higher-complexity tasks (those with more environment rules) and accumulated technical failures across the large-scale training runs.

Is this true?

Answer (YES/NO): NO